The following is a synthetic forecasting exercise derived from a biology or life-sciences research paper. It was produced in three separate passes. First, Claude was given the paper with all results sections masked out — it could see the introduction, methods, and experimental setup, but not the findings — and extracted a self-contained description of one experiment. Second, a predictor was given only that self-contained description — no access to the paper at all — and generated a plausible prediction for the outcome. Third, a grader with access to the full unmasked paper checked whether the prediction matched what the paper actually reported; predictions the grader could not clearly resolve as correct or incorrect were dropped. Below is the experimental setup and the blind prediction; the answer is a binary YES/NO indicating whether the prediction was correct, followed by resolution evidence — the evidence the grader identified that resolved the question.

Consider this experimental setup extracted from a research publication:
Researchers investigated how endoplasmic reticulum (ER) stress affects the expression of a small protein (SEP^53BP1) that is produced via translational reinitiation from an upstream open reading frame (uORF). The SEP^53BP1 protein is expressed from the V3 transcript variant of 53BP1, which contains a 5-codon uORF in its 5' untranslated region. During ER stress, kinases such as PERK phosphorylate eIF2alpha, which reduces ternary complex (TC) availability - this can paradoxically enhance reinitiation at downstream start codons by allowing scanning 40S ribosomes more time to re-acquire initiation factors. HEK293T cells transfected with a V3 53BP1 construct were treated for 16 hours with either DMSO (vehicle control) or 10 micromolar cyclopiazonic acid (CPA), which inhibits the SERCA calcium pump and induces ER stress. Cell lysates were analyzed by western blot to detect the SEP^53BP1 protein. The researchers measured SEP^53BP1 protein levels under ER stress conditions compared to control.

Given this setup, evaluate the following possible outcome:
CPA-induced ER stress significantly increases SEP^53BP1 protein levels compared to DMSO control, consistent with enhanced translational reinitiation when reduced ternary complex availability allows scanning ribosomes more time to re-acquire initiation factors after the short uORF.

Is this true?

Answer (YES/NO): YES